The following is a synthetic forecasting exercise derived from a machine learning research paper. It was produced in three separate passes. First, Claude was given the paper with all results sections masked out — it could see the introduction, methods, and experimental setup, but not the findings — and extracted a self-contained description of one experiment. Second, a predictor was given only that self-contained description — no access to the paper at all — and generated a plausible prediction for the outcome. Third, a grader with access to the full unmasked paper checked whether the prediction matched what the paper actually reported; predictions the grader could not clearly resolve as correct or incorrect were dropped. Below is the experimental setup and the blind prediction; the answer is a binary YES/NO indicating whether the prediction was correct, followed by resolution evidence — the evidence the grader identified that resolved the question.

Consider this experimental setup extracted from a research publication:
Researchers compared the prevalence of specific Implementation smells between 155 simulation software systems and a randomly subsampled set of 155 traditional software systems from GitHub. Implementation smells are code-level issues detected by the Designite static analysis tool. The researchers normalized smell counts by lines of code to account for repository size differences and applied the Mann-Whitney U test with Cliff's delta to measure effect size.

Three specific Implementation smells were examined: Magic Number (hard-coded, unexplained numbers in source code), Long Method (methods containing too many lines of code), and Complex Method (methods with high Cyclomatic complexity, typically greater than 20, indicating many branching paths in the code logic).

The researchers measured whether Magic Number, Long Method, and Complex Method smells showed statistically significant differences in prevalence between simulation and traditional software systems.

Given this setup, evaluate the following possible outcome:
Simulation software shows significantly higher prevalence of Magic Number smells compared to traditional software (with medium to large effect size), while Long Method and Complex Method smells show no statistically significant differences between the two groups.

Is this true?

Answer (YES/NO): YES